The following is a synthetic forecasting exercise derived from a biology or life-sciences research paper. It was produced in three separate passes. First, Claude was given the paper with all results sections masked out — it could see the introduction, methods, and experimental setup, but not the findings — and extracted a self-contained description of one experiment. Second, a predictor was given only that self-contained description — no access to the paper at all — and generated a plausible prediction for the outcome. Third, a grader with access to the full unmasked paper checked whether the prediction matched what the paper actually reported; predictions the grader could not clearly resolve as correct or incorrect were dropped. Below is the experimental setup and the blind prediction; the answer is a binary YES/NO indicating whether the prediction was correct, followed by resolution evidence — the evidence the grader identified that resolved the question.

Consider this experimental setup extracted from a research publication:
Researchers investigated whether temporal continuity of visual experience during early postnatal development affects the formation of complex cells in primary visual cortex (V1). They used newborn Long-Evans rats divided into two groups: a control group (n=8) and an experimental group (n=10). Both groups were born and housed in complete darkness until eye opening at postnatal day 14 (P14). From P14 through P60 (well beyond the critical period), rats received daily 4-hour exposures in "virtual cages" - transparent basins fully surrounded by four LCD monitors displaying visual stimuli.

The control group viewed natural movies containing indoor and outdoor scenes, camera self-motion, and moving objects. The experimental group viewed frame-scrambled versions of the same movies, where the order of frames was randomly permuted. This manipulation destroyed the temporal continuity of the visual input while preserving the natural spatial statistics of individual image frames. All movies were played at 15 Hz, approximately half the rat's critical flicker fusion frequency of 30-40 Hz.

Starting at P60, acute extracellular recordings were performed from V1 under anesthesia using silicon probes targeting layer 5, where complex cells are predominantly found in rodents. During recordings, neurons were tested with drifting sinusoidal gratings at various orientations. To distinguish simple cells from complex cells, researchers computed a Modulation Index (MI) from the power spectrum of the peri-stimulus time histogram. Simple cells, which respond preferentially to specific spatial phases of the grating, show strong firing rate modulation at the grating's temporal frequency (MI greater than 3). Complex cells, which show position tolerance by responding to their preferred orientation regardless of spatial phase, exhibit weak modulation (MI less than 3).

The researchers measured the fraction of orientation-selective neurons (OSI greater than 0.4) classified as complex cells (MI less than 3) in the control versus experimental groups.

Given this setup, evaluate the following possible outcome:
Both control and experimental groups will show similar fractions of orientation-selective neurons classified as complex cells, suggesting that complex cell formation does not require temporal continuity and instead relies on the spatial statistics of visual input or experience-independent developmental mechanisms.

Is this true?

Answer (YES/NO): NO